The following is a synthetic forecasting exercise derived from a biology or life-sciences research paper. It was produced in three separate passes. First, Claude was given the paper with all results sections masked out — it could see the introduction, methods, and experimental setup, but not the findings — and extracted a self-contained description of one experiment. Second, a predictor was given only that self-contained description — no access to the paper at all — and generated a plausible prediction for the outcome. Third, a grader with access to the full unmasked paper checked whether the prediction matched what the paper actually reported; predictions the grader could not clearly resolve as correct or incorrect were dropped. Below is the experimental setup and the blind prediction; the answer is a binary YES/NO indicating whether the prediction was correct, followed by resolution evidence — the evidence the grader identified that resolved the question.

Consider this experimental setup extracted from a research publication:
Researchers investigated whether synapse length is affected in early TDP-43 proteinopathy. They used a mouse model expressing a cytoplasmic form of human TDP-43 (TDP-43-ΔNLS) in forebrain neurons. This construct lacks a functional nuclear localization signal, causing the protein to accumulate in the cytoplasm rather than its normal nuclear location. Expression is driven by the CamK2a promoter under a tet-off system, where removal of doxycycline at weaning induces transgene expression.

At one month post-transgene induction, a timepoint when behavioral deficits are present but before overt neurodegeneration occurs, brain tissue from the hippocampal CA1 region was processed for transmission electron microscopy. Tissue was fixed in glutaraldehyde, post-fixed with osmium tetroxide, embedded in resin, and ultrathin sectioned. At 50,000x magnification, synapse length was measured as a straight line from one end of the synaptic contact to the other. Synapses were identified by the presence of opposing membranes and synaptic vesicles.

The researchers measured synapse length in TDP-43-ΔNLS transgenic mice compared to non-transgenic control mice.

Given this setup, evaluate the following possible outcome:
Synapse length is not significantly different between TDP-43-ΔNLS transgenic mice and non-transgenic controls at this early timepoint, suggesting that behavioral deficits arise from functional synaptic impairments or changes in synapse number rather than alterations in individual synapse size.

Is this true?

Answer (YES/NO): NO